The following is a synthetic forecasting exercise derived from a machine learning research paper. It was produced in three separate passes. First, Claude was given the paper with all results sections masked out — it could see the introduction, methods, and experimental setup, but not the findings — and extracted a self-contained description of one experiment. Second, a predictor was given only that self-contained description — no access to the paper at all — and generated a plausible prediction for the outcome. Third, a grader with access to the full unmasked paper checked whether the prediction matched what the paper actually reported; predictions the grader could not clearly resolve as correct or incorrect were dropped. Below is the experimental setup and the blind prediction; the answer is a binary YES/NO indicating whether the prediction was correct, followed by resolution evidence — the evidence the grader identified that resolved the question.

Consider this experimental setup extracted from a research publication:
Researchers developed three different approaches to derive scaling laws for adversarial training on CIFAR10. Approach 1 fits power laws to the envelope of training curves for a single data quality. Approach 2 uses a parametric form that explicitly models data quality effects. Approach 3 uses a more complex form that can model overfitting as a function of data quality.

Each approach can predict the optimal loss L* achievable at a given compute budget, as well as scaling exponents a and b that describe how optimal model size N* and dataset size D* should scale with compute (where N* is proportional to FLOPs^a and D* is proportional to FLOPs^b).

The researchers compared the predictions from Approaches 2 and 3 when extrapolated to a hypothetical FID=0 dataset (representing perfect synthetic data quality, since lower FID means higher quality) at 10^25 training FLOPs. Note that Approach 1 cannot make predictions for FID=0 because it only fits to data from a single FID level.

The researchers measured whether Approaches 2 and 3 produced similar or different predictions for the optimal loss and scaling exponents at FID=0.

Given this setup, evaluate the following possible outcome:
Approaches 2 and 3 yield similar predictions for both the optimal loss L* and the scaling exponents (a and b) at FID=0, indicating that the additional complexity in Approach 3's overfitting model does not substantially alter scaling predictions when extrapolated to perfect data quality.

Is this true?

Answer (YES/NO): YES